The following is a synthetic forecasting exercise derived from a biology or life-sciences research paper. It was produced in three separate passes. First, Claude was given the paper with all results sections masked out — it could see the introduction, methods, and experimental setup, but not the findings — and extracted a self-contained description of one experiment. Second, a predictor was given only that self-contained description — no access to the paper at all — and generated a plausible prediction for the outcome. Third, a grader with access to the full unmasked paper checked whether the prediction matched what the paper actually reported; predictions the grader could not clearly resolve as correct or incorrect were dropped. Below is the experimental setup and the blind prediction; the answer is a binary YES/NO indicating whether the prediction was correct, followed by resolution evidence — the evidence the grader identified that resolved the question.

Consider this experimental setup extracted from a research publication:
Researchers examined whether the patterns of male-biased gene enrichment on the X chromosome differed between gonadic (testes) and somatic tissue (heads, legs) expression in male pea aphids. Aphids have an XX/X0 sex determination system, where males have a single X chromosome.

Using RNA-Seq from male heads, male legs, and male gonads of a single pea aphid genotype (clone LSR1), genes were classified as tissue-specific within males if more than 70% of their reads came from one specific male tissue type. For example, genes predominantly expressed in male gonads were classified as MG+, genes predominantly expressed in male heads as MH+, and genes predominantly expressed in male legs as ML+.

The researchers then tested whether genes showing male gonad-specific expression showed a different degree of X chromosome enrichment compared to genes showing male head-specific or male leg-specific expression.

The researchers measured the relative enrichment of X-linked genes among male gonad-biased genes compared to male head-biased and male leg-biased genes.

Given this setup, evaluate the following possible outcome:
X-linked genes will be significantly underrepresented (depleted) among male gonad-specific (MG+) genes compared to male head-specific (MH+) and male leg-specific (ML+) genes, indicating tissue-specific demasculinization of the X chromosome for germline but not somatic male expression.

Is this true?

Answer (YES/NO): NO